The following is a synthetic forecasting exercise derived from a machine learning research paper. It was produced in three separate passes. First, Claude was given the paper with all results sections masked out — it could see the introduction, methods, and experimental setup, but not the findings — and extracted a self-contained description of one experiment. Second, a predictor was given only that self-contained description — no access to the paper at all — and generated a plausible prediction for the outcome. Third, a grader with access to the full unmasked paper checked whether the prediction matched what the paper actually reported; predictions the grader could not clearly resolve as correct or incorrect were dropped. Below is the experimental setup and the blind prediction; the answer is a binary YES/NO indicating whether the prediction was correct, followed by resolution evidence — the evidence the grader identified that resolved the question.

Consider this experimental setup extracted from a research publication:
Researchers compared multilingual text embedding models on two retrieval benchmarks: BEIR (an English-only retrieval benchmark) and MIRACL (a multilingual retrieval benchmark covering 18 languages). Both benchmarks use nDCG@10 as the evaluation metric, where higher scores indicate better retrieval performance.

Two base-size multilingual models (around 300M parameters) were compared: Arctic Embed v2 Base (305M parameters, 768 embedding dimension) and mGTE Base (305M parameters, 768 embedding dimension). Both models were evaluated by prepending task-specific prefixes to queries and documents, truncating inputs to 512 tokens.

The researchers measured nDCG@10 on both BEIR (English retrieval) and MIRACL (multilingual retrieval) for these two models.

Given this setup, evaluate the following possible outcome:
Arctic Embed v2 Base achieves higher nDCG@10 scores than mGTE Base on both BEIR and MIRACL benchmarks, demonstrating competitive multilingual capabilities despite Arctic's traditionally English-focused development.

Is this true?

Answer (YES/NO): NO